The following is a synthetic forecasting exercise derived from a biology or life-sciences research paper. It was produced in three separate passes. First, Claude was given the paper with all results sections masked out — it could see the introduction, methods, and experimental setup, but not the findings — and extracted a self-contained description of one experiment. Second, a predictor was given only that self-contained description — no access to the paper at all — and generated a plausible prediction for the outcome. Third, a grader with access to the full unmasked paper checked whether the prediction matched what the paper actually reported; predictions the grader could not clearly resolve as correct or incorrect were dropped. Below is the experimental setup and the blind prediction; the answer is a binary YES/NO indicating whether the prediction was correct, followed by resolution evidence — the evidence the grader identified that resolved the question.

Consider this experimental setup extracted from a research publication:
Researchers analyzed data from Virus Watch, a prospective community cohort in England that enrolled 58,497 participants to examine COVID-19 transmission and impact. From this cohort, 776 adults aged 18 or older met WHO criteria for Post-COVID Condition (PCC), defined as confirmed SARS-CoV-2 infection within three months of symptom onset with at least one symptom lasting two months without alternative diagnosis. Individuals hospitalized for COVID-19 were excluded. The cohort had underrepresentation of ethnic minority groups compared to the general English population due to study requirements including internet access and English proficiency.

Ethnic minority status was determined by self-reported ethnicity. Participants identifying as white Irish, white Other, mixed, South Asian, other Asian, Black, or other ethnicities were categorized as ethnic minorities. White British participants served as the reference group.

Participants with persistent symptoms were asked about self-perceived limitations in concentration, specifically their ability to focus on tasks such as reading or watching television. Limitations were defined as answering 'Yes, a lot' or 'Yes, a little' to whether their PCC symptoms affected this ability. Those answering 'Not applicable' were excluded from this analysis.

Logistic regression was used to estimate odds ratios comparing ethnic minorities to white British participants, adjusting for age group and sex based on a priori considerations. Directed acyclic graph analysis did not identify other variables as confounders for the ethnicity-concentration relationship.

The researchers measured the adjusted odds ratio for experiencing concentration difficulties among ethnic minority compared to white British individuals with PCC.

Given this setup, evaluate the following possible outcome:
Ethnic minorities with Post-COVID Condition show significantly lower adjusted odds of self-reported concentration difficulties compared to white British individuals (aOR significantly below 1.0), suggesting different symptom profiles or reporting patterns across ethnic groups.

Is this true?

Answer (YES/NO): NO